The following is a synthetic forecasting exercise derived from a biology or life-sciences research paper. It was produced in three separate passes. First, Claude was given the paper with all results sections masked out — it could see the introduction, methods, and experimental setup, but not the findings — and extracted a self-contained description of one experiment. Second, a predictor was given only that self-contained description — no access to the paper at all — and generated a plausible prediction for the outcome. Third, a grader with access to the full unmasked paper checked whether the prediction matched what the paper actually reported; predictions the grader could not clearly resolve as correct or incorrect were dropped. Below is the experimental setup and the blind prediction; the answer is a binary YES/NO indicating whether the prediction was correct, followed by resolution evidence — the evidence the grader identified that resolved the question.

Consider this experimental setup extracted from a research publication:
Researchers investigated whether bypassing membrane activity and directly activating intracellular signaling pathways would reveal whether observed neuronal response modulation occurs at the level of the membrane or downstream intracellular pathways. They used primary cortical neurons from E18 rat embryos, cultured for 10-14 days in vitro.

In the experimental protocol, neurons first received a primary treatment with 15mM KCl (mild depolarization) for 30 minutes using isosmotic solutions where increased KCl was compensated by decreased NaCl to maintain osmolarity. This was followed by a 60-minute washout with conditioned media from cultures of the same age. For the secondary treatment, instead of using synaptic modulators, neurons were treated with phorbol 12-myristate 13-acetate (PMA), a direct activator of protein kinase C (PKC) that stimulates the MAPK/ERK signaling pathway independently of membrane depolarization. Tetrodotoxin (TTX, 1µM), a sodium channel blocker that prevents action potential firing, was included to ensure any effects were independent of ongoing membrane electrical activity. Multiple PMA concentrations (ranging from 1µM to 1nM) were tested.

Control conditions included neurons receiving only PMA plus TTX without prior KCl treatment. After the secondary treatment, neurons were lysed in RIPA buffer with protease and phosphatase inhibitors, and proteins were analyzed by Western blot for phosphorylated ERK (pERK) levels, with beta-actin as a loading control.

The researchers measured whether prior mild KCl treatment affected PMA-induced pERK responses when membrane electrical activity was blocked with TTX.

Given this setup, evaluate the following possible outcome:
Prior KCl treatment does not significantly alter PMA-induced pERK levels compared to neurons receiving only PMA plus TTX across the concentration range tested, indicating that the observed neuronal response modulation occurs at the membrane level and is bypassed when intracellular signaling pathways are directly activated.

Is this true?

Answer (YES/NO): YES